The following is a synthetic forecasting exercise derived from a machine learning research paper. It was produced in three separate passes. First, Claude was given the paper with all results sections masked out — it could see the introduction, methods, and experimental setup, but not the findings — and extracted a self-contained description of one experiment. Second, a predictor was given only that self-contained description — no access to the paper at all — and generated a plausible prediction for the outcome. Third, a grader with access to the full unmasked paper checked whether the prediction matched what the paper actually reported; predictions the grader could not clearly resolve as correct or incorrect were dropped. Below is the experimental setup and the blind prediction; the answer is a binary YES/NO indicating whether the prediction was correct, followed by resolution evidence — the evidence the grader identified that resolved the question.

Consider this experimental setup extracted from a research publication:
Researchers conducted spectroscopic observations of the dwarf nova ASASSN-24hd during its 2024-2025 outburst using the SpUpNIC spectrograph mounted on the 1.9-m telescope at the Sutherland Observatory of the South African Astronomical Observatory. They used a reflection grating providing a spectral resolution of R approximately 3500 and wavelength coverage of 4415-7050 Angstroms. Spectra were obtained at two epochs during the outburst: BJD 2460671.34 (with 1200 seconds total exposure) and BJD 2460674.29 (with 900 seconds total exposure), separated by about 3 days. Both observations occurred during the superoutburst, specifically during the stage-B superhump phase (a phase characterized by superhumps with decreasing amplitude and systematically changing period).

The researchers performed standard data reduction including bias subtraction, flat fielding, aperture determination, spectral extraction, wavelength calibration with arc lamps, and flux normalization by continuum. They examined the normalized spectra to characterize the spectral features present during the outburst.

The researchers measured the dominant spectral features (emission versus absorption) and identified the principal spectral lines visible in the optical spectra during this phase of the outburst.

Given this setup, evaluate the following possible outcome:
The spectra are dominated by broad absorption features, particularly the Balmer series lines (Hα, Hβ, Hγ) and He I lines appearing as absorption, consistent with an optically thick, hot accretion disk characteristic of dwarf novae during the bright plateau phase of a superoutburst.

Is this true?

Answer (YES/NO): NO